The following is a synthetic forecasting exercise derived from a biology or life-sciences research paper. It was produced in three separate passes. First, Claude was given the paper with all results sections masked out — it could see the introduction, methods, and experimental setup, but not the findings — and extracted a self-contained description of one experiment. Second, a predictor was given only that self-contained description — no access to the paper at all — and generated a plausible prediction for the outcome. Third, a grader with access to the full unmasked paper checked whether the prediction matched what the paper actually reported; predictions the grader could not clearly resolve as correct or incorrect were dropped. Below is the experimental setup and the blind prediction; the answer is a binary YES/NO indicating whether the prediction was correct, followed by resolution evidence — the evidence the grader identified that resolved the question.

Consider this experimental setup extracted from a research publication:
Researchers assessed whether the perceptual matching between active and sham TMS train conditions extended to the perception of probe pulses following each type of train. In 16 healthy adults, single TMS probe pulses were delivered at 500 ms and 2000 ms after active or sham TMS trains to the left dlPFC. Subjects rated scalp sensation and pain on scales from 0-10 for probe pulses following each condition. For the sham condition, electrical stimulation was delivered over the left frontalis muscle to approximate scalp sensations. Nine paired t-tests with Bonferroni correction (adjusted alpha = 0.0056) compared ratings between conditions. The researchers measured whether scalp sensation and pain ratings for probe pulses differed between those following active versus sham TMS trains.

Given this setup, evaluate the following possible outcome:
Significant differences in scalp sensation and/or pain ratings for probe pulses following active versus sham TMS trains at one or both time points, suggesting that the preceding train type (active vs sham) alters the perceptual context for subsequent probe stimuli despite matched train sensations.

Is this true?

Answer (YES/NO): NO